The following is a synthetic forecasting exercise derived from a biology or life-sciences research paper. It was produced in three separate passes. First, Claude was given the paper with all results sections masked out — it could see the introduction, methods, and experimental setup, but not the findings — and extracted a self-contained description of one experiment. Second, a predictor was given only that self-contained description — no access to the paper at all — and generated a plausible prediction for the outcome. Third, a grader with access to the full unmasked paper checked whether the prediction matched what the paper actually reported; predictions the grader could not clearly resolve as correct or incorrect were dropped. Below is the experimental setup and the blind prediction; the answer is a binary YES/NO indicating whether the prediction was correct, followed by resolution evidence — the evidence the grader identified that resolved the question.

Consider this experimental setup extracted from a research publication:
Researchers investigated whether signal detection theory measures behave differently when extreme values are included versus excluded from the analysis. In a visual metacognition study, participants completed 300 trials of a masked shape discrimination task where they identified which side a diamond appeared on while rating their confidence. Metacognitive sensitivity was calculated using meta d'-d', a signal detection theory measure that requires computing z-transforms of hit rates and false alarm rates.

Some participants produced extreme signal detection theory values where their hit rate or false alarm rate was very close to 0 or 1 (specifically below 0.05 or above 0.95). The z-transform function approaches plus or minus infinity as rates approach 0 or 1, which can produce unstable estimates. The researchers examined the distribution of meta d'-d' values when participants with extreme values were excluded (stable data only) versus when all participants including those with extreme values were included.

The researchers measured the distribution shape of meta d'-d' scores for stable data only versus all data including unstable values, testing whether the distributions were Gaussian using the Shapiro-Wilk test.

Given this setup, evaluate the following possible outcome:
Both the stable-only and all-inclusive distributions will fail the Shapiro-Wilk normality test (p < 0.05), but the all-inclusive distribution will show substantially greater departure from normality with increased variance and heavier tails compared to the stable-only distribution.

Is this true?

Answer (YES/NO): NO